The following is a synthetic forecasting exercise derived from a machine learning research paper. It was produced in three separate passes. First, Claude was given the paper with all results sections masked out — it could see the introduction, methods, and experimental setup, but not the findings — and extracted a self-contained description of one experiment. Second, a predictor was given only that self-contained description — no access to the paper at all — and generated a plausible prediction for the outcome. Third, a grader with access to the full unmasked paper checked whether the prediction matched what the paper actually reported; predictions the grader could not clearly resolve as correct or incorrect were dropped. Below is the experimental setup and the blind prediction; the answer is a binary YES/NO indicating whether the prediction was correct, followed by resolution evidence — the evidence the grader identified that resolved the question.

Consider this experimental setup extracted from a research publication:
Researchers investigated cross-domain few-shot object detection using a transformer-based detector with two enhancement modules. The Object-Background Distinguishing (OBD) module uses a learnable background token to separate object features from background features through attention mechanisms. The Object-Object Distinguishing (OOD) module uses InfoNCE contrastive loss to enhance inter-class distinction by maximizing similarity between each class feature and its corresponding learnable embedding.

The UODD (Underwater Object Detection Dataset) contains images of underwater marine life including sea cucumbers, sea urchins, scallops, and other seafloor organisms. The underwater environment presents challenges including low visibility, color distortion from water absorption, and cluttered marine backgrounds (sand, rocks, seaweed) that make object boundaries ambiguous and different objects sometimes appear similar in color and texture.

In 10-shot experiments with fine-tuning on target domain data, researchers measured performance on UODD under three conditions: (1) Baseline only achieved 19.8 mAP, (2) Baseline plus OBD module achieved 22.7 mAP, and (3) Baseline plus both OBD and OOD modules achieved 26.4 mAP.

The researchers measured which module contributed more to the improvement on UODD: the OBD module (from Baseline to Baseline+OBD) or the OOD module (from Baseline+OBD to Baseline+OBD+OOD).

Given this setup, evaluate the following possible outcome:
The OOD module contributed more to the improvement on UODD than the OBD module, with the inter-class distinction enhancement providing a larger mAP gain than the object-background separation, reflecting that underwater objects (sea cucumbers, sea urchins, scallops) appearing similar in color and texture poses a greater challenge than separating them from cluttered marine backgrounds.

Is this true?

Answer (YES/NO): YES